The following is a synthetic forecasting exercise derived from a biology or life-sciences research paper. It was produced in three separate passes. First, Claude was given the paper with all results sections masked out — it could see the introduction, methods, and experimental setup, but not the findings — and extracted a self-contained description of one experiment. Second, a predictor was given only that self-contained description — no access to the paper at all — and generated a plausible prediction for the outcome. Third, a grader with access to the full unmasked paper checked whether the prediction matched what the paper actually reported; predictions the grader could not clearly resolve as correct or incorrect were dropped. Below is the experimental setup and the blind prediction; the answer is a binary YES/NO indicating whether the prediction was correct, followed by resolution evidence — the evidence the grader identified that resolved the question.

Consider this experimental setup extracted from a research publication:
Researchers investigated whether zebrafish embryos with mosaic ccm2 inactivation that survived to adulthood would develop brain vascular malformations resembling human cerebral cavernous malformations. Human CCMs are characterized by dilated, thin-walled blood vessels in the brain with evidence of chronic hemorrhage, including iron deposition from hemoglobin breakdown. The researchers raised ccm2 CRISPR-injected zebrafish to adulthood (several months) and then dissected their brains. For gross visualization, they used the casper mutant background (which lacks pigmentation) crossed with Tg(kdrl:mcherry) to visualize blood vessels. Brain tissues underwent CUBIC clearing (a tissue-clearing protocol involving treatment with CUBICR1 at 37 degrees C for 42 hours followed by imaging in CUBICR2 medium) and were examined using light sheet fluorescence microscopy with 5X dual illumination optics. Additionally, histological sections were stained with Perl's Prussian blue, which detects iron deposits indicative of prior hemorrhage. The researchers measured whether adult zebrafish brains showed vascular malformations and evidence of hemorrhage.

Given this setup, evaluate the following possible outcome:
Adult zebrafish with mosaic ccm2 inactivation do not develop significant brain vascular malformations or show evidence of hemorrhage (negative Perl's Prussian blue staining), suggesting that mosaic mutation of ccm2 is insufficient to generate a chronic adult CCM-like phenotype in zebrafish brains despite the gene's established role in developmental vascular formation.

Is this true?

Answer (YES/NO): NO